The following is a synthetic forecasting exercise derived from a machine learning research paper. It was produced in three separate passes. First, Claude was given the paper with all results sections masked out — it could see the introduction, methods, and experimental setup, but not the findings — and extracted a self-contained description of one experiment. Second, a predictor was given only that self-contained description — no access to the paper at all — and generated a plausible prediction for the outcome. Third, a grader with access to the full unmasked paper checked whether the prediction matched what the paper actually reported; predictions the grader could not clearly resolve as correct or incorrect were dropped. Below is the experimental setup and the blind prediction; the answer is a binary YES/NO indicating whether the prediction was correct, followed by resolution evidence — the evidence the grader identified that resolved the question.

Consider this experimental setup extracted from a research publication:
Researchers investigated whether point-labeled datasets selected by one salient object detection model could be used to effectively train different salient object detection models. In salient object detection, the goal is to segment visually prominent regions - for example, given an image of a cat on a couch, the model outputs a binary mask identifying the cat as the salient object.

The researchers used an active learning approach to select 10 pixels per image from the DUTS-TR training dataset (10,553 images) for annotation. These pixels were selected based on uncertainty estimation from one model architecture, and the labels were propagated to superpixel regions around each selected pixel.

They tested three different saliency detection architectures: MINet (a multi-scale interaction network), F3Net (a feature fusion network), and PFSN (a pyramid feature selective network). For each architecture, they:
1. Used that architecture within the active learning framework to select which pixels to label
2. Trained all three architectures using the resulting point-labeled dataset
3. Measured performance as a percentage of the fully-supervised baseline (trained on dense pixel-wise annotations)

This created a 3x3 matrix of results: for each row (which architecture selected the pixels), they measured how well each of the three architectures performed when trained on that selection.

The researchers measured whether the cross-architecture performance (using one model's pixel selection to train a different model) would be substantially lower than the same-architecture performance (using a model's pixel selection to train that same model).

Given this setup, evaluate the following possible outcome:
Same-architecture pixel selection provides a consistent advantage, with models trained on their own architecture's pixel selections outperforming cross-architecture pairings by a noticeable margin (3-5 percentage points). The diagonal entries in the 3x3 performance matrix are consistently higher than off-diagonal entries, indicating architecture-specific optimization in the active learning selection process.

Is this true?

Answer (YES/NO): NO